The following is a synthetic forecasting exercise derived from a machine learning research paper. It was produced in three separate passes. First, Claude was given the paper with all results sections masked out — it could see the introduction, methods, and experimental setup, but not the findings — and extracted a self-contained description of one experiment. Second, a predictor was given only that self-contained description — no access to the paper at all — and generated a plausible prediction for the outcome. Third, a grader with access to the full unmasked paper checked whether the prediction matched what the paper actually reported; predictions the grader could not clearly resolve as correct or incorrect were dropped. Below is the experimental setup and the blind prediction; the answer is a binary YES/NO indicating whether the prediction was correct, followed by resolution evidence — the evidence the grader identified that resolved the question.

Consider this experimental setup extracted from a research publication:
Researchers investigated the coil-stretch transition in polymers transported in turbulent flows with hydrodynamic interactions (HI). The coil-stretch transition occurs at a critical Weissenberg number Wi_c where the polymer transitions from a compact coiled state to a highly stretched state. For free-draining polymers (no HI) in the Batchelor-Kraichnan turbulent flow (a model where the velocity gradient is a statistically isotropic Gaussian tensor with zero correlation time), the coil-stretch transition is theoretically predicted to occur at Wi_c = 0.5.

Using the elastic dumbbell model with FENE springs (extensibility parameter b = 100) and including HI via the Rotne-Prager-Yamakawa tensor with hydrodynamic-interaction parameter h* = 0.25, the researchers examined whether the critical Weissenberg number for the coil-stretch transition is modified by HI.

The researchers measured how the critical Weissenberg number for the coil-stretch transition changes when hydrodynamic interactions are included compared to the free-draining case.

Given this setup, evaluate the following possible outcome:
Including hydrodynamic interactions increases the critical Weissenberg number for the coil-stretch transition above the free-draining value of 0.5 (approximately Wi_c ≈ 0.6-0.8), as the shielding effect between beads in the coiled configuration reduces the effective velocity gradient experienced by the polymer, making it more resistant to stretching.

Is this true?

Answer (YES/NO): NO